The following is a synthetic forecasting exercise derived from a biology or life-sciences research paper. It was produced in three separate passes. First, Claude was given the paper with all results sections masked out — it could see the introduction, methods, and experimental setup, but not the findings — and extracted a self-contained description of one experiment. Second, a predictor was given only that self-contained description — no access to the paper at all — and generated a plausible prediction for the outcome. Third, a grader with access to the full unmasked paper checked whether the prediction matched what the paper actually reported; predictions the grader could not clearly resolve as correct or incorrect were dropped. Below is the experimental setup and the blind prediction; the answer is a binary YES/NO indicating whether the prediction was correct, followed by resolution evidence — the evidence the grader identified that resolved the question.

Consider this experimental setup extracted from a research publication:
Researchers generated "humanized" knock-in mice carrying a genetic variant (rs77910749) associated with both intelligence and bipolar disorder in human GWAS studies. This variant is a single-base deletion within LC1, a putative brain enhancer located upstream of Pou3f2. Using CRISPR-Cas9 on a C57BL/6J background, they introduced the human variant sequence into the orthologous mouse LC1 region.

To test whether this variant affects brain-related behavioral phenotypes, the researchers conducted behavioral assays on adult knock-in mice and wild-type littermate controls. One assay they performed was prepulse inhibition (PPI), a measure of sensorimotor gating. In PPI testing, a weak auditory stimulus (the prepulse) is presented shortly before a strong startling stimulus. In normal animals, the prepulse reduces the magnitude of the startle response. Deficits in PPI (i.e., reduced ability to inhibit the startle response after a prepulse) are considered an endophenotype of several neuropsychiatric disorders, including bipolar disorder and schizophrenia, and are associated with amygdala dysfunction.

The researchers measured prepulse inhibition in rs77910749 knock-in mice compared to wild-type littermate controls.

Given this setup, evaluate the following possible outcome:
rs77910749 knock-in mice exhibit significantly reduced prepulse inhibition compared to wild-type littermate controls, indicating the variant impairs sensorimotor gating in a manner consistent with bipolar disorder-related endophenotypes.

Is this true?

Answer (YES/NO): YES